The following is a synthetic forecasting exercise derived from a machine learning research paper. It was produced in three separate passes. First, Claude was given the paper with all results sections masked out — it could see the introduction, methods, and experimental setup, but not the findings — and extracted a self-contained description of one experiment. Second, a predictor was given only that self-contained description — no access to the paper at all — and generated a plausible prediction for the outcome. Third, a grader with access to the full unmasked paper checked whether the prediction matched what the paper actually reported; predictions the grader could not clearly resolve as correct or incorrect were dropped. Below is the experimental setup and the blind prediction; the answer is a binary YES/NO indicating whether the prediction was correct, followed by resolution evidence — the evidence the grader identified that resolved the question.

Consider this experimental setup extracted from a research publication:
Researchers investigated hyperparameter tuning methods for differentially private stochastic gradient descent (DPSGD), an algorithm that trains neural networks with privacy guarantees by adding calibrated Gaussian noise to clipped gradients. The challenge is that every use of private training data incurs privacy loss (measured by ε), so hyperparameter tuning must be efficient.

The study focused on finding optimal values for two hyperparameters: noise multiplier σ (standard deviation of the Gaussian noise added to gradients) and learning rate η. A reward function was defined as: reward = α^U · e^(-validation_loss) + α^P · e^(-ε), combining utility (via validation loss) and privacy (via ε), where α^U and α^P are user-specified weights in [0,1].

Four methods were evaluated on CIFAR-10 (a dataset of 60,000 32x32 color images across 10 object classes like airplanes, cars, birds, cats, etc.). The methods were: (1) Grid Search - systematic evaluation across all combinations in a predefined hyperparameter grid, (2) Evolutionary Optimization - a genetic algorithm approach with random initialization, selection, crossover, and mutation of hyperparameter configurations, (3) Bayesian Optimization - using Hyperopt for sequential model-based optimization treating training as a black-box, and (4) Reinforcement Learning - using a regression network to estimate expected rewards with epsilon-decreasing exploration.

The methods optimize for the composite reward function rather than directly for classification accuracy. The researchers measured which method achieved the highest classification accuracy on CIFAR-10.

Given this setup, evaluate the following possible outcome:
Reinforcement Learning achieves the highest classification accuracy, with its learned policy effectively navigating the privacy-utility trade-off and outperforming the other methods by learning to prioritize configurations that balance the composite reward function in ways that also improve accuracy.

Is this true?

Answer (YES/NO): NO